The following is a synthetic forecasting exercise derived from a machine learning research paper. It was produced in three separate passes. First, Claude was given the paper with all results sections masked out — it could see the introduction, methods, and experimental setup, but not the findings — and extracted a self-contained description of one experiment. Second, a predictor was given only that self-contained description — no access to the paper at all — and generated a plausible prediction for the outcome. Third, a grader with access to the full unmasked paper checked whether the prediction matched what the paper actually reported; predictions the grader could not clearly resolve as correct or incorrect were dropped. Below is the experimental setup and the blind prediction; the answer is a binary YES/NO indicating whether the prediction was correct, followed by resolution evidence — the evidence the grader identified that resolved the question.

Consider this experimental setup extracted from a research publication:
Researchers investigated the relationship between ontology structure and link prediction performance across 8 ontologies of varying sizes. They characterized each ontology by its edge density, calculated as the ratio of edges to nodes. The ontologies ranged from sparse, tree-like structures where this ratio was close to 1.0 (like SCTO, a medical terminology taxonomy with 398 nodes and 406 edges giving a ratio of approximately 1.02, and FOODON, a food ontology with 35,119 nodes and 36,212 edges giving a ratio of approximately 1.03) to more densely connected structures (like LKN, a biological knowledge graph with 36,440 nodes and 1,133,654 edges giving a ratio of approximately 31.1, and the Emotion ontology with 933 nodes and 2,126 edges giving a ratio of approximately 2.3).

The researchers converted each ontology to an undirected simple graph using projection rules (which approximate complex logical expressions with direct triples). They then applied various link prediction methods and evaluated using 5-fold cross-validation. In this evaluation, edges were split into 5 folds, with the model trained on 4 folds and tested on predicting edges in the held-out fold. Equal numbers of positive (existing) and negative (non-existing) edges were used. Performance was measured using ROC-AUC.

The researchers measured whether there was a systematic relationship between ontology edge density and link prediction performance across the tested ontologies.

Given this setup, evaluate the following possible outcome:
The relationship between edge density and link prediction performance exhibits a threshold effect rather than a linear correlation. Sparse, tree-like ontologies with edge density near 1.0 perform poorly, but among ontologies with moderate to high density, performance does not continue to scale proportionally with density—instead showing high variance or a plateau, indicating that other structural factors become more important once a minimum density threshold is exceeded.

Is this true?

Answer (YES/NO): NO